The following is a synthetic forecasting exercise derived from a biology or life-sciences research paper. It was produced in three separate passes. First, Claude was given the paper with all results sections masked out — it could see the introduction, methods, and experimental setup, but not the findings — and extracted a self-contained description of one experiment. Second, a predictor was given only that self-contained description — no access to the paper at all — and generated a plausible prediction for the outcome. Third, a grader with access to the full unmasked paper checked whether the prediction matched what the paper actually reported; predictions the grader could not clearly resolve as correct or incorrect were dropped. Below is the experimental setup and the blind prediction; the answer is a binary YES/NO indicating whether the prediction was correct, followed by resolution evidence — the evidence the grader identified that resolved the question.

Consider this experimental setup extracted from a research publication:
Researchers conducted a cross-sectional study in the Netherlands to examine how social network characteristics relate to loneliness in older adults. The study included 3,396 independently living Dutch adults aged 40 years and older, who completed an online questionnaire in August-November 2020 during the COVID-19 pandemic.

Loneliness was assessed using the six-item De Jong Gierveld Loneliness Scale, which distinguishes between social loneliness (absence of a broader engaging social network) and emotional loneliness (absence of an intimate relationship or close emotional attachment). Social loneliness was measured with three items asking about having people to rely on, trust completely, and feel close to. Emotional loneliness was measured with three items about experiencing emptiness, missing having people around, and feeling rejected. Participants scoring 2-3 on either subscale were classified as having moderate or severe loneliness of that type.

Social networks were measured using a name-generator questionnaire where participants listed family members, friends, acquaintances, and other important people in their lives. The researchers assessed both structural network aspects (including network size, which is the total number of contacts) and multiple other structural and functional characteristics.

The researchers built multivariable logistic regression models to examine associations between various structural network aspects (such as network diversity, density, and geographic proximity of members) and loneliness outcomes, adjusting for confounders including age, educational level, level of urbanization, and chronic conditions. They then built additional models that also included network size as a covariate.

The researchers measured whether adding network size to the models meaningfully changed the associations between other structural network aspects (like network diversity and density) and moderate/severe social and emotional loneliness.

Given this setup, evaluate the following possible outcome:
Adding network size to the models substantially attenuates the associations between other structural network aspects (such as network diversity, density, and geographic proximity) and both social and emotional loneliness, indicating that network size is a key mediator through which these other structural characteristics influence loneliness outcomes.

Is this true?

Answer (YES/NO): NO